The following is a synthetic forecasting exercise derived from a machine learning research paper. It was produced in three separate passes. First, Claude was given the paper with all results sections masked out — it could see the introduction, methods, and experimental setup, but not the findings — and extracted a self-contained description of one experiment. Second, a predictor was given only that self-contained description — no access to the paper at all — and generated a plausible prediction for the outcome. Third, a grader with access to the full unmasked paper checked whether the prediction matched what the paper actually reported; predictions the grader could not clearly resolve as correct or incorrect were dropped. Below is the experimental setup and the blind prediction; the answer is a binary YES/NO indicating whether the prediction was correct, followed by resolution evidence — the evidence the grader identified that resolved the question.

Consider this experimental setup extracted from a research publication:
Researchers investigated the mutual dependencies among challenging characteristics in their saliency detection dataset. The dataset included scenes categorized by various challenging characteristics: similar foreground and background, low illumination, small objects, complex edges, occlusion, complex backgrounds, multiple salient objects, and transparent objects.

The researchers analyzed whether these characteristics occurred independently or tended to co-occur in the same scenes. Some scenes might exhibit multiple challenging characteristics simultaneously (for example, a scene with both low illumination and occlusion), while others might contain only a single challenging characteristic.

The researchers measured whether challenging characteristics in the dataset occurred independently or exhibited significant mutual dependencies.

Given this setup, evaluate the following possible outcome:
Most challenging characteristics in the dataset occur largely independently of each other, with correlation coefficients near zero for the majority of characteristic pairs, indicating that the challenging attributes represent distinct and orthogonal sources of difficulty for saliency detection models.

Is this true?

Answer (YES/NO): NO